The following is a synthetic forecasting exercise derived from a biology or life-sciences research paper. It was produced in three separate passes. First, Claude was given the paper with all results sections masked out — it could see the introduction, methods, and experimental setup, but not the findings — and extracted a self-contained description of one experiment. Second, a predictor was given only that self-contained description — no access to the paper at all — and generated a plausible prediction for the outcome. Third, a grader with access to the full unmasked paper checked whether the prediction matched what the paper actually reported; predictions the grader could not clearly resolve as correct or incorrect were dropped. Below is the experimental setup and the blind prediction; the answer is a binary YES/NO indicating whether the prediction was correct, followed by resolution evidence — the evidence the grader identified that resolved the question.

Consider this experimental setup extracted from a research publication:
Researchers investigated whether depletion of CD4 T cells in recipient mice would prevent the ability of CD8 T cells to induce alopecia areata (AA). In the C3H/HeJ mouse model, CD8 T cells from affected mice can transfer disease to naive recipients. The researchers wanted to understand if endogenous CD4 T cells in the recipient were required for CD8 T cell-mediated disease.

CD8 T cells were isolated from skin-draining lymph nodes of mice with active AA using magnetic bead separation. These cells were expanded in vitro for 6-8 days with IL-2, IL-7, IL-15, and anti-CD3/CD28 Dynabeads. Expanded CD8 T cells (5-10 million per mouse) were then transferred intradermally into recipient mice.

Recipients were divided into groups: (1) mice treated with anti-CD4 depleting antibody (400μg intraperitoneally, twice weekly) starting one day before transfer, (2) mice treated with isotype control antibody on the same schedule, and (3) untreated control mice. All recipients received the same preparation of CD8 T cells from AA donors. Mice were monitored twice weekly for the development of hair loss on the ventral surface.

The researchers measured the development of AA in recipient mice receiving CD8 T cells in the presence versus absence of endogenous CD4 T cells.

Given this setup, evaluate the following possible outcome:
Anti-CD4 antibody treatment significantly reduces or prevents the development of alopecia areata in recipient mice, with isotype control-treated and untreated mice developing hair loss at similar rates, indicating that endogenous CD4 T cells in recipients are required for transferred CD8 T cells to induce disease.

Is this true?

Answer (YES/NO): NO